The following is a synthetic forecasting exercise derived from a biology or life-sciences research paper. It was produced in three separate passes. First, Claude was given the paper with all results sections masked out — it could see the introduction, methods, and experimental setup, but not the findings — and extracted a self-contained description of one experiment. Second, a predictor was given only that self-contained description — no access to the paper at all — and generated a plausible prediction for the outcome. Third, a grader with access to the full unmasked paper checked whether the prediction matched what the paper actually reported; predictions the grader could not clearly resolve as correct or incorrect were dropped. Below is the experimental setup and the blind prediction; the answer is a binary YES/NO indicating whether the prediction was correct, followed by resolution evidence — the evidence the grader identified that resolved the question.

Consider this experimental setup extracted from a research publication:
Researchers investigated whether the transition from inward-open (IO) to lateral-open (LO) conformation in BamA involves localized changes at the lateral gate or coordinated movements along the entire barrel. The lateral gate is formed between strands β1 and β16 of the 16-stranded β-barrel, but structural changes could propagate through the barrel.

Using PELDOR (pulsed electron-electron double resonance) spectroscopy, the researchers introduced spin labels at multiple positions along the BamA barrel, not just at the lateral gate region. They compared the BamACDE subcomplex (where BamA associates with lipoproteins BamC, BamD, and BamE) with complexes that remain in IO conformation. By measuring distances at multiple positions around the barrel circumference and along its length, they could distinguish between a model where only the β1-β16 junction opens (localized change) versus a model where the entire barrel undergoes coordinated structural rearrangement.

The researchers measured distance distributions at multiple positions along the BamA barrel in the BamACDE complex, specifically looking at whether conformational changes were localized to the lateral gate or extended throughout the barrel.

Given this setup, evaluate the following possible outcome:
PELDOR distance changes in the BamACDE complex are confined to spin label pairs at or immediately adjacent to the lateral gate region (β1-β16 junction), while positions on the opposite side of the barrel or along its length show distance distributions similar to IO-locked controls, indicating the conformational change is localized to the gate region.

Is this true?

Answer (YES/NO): NO